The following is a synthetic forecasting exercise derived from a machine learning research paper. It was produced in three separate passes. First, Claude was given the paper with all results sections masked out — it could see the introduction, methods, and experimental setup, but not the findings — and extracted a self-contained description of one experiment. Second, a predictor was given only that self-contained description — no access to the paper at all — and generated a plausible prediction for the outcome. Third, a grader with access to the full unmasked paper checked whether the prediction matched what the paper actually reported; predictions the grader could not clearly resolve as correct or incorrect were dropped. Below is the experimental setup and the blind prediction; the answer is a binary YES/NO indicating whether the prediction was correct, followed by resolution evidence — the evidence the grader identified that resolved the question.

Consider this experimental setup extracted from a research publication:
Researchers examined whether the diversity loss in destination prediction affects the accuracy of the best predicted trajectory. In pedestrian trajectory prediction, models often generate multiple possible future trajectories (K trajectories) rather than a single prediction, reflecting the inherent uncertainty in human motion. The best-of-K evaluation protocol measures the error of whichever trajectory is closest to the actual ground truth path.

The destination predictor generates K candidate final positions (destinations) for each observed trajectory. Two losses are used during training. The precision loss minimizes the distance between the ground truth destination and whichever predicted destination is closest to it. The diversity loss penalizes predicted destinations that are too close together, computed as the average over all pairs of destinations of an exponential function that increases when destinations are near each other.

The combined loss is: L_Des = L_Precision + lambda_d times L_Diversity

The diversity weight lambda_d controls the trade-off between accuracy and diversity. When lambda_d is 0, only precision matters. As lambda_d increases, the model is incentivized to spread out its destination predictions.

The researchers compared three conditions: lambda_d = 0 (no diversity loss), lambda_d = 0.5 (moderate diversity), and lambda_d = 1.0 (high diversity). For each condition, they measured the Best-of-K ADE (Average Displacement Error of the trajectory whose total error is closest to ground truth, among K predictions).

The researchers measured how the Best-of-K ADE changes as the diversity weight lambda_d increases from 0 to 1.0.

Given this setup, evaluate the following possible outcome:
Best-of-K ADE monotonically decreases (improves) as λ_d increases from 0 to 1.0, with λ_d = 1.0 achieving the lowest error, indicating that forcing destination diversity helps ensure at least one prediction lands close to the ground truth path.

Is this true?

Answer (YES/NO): NO